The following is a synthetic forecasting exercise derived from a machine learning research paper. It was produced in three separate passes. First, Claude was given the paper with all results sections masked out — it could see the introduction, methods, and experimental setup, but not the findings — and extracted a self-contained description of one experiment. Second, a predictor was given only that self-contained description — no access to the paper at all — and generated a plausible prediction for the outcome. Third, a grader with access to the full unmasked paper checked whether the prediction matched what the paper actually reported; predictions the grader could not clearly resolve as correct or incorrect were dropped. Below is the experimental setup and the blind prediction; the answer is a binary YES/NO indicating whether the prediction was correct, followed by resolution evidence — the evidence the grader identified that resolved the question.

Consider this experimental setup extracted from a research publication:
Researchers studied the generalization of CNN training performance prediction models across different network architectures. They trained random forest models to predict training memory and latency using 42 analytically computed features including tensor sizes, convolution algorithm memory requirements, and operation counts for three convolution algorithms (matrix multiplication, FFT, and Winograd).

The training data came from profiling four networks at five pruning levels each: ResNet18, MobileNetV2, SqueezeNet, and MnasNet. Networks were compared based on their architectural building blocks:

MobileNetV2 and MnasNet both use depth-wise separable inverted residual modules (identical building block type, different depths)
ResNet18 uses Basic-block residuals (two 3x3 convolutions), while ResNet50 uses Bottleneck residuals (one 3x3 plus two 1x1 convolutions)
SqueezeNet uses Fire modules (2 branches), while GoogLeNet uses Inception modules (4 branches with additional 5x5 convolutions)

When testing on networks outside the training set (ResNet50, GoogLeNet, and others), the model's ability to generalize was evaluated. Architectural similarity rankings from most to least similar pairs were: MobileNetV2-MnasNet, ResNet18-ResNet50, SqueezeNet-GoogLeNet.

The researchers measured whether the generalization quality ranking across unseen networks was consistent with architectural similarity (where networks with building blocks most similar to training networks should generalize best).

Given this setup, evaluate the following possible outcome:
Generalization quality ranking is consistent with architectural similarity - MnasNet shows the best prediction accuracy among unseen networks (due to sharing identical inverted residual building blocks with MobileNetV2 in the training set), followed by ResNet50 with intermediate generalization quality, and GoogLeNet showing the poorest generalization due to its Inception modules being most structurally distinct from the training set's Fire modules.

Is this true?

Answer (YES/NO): YES